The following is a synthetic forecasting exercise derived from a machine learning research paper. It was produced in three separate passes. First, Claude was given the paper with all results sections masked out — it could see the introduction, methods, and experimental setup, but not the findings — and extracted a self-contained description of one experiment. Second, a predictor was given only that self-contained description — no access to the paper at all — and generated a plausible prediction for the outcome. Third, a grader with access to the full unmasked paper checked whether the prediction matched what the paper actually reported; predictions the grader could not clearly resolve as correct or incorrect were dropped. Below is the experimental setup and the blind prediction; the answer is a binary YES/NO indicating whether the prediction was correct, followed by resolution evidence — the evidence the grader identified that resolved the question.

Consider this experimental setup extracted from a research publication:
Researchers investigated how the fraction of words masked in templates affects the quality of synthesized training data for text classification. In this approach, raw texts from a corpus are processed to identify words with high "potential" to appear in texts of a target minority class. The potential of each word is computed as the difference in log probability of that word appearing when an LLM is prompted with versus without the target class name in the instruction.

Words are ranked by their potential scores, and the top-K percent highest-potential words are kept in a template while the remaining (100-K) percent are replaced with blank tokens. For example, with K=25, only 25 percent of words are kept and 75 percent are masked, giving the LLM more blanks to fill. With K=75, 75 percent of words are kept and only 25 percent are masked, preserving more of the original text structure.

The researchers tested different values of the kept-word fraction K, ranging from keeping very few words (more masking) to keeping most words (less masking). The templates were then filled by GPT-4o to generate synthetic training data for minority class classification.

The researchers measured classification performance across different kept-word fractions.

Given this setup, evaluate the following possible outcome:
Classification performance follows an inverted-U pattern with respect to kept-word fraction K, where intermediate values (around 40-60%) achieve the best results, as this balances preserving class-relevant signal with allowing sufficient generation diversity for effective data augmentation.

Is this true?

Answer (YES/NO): NO